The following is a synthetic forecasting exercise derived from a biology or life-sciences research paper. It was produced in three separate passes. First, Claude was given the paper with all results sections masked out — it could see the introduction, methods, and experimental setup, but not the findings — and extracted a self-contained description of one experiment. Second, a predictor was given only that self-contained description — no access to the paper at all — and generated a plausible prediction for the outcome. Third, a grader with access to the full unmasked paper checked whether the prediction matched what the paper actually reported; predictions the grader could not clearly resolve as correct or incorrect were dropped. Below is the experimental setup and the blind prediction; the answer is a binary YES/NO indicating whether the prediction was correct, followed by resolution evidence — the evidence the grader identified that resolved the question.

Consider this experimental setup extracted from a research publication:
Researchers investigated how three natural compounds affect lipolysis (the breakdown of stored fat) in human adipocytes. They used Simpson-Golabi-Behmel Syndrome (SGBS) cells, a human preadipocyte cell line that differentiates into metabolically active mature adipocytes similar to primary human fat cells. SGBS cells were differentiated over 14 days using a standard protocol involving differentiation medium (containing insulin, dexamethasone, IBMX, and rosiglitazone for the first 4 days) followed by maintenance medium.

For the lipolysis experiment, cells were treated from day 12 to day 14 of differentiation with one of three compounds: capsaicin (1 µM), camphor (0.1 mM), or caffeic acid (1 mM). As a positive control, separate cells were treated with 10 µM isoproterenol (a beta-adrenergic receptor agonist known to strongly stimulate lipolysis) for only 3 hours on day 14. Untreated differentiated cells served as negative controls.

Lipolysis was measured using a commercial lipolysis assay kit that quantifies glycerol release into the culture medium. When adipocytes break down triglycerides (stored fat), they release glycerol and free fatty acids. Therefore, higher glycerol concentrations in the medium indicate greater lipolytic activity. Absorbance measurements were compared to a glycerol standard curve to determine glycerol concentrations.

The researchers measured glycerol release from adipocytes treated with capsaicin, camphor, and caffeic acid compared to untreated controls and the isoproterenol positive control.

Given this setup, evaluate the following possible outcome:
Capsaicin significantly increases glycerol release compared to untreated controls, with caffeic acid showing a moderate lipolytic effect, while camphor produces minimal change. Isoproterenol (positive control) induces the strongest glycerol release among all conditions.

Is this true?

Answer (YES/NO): NO